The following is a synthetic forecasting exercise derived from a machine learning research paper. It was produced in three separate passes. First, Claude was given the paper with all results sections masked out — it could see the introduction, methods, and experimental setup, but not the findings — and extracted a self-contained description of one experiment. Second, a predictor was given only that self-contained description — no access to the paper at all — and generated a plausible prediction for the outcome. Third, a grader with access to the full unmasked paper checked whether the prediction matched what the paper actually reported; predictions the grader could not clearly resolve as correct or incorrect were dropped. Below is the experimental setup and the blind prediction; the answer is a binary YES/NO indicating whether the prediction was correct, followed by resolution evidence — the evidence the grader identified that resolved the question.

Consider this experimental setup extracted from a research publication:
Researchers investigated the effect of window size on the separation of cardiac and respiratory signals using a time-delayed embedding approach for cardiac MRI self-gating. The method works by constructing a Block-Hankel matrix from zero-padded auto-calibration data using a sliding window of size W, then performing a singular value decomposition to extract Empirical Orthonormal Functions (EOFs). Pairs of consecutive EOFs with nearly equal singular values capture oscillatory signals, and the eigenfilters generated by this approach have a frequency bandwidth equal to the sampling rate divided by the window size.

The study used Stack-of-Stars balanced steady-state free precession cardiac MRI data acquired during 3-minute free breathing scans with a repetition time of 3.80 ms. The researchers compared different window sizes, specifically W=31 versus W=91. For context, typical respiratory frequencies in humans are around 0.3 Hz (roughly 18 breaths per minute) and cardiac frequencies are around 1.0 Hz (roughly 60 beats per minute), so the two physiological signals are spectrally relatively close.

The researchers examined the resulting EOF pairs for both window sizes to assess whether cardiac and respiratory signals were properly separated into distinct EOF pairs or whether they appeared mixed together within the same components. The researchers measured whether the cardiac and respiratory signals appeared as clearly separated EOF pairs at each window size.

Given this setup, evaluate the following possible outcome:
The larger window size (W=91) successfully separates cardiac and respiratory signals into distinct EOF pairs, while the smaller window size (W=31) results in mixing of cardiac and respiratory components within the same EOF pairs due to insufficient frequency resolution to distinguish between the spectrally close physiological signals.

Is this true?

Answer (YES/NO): YES